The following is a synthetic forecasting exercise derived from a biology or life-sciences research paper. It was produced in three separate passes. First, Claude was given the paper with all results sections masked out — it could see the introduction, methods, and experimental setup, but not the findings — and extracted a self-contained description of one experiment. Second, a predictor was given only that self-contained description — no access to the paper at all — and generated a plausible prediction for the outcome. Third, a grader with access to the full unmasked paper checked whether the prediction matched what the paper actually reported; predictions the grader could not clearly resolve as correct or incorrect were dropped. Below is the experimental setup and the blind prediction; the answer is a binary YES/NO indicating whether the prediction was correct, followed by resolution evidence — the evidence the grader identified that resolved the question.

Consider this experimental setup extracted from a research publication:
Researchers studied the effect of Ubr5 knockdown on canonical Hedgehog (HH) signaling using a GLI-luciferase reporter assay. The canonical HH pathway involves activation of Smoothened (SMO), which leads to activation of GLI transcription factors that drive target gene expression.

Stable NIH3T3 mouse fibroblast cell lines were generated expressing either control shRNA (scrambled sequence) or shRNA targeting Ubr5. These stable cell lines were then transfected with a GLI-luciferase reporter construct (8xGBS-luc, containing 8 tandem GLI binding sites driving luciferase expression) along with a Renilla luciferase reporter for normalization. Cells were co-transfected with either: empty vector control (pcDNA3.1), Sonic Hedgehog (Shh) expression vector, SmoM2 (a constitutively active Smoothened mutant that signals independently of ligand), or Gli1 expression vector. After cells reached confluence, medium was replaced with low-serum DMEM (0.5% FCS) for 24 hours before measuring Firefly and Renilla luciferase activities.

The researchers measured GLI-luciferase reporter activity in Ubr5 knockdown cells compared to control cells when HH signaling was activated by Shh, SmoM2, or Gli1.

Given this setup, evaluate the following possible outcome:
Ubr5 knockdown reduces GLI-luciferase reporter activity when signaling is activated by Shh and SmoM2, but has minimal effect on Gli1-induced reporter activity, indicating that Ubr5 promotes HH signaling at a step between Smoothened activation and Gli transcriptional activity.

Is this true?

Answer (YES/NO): NO